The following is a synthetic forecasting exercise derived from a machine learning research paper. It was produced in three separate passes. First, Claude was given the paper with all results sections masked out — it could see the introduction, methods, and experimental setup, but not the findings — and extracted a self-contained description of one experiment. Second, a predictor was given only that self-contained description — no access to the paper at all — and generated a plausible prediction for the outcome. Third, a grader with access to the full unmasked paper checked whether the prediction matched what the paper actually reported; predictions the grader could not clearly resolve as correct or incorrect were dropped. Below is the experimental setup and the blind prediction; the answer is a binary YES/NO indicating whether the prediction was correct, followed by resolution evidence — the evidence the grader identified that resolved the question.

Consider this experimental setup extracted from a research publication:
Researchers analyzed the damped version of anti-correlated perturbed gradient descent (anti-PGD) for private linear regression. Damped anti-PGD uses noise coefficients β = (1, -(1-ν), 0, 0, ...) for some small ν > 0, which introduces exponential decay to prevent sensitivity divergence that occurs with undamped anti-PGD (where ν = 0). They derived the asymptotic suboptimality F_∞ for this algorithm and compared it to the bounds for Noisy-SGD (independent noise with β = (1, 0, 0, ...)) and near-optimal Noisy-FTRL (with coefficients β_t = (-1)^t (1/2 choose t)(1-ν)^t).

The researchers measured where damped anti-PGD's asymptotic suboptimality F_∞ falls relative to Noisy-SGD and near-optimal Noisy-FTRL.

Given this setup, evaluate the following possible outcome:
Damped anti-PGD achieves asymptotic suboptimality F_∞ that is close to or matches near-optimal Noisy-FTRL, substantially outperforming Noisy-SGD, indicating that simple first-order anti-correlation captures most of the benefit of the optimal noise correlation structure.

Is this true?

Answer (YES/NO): NO